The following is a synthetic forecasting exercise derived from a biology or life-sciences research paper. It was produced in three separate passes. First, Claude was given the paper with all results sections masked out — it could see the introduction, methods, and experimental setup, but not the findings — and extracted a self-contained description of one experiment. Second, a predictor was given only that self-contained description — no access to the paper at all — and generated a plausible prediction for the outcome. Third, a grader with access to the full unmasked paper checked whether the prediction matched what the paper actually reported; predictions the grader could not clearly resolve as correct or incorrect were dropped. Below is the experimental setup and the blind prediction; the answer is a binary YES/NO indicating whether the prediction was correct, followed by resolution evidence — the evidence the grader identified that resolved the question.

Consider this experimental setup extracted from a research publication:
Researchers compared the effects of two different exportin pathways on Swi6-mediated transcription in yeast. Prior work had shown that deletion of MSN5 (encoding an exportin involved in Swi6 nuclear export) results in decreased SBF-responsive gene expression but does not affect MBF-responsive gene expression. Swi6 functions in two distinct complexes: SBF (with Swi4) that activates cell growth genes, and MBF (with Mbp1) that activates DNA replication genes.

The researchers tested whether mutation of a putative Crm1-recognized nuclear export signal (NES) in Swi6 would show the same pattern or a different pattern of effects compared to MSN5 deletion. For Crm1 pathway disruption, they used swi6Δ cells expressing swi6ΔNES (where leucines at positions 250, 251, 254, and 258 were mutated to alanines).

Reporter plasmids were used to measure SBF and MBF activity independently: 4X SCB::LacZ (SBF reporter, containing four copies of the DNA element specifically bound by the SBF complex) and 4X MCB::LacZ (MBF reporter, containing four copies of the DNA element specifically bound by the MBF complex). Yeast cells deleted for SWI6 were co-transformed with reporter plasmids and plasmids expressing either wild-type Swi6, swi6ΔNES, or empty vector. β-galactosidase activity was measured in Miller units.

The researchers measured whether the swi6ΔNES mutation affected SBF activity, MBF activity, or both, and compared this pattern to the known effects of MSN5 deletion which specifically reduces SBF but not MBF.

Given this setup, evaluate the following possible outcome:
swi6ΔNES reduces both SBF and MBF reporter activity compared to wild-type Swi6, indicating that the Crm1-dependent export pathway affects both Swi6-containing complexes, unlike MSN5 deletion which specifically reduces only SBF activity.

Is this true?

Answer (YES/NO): NO